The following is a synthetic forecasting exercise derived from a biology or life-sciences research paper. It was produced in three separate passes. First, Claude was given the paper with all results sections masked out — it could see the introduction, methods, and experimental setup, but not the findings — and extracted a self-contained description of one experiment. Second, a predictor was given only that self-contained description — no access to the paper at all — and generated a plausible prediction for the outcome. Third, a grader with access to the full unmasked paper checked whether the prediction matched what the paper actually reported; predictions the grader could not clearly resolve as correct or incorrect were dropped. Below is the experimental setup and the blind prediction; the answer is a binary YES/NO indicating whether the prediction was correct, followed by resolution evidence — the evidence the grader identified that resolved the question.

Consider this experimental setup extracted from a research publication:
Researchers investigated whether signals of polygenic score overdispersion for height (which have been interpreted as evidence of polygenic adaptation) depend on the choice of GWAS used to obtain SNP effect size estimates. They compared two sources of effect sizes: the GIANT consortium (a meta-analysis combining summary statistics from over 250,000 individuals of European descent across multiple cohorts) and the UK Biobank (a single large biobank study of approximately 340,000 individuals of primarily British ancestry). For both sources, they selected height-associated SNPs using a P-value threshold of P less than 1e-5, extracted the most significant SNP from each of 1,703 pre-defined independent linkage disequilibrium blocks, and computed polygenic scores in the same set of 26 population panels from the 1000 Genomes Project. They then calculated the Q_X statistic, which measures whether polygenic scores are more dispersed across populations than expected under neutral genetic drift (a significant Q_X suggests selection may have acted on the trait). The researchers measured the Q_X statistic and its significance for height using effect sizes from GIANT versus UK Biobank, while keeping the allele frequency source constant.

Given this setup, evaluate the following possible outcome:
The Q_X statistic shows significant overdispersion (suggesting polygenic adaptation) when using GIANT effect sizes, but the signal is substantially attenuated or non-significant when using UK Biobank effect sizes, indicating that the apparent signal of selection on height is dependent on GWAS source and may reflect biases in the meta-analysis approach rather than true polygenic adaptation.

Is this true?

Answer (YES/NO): YES